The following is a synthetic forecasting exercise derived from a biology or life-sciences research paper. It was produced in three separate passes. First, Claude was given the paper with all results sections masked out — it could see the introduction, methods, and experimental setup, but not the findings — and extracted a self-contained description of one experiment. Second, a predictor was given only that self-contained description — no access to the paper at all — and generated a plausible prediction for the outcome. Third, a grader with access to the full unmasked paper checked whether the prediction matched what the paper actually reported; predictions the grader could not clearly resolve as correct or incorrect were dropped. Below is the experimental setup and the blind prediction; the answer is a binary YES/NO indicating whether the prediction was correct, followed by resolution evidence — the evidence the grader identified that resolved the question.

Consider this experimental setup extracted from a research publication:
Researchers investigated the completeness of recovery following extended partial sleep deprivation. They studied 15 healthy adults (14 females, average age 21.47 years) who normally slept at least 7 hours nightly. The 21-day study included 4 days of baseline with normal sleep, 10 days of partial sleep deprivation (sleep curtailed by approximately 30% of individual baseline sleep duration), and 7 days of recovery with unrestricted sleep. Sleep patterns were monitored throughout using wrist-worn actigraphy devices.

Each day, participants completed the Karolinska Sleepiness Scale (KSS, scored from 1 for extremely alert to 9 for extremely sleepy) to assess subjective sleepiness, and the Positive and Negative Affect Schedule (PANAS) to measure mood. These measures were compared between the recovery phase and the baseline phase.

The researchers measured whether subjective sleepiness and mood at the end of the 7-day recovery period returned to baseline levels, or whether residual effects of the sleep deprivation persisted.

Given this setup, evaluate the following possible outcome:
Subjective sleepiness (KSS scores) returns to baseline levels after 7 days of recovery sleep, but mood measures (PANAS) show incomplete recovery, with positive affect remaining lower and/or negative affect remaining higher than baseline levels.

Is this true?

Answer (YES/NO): YES